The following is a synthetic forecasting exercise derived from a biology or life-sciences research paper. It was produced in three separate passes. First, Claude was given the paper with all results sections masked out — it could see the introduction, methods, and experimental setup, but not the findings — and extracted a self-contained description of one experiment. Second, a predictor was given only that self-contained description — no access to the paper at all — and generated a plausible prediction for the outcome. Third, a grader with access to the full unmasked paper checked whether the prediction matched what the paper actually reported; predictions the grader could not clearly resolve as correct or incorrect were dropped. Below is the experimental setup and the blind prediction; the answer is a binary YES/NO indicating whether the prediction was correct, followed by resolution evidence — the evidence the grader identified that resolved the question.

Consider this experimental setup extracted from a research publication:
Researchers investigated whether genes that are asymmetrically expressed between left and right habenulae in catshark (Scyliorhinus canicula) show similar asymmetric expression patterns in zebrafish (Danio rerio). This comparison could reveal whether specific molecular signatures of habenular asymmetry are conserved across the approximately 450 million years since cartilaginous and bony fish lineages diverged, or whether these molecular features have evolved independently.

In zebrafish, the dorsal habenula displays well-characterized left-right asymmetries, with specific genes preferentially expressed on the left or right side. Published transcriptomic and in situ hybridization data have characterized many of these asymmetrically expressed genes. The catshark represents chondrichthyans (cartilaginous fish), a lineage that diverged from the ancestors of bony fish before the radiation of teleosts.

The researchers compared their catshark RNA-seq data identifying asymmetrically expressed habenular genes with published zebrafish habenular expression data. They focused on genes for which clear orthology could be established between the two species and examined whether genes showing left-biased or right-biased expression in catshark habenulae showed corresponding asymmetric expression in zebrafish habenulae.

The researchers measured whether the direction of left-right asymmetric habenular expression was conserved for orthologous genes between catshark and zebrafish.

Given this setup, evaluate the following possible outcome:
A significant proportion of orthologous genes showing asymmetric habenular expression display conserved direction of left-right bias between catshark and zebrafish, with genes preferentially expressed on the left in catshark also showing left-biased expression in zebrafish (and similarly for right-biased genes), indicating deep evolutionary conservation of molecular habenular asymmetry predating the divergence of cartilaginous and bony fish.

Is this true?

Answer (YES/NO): NO